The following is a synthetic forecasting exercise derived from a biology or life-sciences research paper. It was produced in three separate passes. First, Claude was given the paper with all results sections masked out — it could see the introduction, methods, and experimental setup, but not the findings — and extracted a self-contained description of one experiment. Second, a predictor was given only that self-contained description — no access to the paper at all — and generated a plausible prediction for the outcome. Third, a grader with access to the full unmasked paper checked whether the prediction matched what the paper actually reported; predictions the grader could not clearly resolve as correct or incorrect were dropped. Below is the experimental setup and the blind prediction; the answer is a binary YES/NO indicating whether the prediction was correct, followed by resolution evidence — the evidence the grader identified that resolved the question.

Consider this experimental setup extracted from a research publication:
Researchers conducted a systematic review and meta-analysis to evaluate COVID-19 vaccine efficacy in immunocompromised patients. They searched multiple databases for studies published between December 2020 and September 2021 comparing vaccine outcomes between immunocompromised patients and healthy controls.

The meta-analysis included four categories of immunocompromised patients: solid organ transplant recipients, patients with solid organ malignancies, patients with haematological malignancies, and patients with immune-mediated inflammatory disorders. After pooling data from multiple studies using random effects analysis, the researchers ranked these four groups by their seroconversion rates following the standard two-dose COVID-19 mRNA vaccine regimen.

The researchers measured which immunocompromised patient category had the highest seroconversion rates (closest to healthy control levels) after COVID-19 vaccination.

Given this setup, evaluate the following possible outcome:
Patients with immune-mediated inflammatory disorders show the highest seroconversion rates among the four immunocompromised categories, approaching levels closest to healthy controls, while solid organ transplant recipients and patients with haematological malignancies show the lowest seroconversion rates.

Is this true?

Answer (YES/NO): NO